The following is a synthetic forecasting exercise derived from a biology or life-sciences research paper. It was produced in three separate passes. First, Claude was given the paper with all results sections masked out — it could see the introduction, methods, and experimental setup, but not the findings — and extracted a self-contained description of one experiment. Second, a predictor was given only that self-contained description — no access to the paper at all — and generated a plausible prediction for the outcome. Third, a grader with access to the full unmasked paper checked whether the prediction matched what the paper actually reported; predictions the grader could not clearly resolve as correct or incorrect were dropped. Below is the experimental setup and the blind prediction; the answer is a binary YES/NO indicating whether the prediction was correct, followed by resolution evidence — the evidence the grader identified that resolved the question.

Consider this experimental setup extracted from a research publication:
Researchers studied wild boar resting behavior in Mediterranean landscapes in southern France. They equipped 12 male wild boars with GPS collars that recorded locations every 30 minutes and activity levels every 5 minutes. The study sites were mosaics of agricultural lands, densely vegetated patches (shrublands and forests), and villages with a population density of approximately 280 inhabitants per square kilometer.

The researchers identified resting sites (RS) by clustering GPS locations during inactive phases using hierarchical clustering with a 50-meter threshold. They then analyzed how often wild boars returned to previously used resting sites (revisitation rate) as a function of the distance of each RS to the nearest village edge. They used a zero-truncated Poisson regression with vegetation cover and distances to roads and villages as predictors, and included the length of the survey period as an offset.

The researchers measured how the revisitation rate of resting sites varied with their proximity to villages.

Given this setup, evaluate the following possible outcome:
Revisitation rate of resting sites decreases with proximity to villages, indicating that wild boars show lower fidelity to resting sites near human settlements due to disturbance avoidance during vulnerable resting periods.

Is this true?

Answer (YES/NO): NO